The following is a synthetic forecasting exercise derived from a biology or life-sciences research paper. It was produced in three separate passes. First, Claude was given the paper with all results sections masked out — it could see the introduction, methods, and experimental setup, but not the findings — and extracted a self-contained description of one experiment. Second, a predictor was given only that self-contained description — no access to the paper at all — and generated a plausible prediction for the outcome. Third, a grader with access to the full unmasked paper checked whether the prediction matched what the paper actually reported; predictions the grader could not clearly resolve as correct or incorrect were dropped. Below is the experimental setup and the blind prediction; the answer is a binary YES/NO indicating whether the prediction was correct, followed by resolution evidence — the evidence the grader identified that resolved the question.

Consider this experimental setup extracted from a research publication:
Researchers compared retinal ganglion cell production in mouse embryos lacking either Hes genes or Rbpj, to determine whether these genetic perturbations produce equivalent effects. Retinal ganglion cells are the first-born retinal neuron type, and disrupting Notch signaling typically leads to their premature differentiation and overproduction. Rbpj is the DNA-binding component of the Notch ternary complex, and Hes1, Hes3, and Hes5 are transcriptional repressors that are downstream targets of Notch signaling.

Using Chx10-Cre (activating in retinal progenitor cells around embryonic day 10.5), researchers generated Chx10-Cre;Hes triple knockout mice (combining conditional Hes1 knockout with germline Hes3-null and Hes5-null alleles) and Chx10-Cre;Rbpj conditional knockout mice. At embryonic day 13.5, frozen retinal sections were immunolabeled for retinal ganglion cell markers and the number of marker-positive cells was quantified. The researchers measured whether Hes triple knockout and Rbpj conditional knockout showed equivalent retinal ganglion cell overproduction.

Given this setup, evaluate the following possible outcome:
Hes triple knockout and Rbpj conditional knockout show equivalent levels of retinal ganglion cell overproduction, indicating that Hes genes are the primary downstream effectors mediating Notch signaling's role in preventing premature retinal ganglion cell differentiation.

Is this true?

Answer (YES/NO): NO